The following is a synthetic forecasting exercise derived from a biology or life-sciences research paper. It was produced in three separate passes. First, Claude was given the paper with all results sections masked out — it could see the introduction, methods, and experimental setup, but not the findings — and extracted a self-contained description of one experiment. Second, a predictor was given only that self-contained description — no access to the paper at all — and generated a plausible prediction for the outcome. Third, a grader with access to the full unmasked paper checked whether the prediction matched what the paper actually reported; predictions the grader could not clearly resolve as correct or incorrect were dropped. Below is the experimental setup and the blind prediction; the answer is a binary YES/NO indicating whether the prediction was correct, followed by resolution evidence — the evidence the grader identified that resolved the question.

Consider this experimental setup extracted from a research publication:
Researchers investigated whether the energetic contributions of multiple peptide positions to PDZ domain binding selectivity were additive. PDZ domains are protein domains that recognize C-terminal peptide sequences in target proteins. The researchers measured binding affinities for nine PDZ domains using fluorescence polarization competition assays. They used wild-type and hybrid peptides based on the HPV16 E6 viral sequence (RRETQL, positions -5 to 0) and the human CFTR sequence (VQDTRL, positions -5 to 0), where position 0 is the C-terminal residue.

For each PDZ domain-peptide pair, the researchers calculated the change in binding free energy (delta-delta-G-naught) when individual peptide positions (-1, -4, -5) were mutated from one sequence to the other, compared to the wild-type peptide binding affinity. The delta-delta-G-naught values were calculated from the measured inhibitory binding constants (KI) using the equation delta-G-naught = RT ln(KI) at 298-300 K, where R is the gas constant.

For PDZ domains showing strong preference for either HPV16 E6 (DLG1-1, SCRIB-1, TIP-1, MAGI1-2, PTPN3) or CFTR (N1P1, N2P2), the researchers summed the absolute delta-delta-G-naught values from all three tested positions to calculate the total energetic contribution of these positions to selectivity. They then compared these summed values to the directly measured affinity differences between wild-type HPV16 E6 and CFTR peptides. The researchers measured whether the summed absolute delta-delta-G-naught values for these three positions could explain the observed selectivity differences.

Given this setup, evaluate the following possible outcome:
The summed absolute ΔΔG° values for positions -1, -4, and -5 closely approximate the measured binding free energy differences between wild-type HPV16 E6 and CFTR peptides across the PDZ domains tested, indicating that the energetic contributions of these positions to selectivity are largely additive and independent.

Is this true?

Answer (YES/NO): YES